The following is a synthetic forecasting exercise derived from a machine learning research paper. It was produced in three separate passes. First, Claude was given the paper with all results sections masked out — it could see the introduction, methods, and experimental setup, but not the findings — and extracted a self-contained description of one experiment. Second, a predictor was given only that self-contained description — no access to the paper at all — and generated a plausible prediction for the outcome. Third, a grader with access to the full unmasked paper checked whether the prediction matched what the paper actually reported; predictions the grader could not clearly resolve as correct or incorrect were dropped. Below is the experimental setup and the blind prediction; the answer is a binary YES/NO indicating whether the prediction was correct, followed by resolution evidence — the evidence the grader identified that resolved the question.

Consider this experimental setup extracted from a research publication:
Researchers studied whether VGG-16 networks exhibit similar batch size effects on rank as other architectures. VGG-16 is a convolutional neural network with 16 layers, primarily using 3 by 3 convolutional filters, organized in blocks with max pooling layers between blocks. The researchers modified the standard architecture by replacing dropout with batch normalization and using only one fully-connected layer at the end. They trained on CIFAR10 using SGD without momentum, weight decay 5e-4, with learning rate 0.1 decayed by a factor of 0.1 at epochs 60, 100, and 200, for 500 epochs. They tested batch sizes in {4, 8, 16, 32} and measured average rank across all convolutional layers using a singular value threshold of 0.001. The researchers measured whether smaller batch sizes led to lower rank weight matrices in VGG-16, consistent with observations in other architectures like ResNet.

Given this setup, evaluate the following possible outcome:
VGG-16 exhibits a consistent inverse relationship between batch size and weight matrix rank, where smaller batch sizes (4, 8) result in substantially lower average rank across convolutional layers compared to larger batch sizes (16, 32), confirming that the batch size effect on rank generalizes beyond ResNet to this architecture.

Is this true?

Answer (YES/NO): YES